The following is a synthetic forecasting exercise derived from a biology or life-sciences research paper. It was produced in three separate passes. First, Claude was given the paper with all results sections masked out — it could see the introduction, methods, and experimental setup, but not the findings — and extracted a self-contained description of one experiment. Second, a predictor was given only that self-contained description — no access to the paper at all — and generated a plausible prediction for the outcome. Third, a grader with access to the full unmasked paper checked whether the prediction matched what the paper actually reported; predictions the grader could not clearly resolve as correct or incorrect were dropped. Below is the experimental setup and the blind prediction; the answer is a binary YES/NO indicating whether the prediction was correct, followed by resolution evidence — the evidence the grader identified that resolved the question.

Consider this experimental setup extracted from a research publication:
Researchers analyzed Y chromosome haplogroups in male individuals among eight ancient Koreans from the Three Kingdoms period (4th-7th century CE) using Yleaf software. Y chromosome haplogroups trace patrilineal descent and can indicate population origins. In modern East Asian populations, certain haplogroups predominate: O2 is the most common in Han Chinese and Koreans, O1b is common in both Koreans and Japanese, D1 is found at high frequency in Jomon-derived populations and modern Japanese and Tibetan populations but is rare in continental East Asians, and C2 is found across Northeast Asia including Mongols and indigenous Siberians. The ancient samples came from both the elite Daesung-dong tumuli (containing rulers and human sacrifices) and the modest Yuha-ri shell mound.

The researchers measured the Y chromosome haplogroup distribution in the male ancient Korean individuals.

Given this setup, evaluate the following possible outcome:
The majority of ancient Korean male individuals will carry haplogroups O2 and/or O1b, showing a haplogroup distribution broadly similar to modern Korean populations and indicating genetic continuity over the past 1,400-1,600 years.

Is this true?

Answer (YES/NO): NO